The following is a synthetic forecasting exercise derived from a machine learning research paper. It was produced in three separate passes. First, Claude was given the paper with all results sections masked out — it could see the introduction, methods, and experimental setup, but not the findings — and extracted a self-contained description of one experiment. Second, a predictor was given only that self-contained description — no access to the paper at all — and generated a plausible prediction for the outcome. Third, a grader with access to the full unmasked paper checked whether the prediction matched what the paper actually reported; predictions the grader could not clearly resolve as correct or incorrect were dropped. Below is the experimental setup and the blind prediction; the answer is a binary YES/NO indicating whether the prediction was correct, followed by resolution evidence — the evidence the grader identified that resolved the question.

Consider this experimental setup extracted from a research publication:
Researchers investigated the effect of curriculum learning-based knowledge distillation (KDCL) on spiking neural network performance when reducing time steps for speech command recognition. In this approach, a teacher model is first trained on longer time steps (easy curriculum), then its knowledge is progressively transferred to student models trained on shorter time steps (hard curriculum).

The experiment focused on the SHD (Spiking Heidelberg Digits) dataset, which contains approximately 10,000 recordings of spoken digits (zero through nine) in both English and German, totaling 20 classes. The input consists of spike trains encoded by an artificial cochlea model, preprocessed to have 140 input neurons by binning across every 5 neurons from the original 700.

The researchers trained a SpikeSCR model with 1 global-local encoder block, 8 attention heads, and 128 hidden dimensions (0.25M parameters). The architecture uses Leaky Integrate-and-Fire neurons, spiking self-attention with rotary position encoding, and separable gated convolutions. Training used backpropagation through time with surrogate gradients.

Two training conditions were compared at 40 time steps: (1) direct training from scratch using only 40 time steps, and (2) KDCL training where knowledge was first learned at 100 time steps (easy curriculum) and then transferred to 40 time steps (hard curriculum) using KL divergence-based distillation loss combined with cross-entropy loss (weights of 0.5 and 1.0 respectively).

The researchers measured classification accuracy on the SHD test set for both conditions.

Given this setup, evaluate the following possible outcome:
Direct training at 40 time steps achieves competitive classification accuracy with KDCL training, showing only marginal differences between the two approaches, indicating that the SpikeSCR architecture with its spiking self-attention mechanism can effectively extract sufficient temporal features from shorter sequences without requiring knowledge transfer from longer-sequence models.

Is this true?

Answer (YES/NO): NO